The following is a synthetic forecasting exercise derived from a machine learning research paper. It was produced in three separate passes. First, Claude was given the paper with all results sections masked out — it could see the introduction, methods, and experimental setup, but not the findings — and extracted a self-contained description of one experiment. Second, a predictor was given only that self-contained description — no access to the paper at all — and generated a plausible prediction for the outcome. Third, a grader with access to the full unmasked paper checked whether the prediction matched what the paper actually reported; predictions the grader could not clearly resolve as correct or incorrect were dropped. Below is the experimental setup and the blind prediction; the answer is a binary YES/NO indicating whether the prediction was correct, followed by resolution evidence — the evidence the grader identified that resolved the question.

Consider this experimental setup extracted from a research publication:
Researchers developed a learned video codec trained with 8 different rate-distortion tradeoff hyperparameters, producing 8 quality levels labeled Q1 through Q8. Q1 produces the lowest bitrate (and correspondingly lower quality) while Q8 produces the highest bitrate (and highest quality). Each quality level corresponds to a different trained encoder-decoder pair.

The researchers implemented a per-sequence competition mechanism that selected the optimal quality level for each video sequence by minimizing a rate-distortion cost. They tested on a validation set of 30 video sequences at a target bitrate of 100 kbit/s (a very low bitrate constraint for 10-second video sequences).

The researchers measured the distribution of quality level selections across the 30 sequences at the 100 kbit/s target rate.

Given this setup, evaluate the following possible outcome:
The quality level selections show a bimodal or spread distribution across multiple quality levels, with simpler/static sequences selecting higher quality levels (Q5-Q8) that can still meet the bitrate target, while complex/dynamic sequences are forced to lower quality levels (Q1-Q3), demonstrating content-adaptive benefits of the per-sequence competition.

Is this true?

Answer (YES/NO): NO